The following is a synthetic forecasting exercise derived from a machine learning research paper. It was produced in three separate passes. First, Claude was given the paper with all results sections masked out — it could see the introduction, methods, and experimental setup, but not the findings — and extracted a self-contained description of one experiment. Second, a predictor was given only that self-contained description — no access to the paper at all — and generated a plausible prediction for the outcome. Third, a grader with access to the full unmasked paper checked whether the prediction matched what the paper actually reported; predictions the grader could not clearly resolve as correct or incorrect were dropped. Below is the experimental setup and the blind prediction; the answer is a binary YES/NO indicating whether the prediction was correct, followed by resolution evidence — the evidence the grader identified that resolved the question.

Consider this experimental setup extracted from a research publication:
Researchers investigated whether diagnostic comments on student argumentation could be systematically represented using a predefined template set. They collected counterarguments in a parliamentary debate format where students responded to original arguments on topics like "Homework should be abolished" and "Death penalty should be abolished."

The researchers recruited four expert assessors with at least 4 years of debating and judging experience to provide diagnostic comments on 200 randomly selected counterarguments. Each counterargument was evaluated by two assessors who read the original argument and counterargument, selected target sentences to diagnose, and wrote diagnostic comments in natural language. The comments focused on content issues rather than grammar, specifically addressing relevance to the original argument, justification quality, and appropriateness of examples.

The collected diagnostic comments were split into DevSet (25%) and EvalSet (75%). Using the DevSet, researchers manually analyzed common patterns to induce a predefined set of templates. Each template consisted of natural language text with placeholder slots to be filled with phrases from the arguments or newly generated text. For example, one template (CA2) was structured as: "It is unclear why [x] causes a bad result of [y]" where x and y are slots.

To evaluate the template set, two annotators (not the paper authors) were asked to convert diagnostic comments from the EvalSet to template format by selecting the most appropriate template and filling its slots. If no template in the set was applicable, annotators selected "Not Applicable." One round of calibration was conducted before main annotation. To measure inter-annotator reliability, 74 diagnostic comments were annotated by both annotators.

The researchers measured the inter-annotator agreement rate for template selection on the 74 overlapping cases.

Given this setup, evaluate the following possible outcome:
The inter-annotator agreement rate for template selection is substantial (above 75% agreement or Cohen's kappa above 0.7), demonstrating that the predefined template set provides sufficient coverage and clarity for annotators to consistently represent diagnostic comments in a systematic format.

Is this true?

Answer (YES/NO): NO